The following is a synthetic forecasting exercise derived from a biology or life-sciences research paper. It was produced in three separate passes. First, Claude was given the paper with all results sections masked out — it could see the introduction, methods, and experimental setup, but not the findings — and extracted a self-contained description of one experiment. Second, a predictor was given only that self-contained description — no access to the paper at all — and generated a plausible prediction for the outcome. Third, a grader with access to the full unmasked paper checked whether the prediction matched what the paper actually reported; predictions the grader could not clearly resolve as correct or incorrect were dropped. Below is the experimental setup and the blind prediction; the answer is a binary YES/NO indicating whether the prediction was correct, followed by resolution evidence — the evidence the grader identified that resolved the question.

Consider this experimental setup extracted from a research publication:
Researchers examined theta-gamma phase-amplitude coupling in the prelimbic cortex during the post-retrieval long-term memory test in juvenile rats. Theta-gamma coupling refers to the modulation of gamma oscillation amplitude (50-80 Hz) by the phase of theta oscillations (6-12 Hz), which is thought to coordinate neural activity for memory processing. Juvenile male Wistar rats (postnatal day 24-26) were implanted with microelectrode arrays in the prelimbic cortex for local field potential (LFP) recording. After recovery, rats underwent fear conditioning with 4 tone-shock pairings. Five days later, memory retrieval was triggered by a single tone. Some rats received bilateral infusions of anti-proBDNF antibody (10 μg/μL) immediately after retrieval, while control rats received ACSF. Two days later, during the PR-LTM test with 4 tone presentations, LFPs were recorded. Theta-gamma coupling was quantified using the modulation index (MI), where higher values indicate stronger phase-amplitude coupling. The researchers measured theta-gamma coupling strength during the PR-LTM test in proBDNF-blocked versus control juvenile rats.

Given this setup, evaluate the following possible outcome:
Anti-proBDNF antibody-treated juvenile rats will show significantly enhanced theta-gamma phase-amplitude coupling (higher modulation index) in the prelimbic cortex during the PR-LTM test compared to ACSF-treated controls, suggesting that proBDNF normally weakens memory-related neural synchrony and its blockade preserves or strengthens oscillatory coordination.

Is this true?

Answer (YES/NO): NO